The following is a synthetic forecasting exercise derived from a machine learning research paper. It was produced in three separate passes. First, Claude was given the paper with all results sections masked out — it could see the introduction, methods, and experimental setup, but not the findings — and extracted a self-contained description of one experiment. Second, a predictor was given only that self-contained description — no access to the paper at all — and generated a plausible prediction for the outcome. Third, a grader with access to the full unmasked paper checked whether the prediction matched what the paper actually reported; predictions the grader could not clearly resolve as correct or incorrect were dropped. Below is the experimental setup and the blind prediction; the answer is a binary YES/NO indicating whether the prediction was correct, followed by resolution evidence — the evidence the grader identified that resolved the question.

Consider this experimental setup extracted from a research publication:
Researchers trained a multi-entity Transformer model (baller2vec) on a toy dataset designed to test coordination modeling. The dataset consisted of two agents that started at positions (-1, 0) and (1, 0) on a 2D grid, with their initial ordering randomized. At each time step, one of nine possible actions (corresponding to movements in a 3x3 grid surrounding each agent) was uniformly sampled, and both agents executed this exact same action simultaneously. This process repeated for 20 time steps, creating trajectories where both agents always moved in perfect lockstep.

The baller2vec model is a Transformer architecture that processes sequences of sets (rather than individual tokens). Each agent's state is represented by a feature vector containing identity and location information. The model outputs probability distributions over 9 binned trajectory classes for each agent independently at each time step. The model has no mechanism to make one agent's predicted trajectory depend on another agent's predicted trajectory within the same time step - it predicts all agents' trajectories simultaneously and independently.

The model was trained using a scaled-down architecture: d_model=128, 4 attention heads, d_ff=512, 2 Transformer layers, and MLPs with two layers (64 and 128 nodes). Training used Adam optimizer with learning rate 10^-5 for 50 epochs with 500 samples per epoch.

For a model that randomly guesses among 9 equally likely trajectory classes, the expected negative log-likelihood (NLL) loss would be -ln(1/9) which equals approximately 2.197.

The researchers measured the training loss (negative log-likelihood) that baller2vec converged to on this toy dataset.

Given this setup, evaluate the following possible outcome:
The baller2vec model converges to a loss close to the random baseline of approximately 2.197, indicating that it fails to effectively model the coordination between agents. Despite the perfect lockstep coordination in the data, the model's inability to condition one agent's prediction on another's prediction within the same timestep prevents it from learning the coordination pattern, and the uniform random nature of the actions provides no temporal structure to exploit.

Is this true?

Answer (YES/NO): YES